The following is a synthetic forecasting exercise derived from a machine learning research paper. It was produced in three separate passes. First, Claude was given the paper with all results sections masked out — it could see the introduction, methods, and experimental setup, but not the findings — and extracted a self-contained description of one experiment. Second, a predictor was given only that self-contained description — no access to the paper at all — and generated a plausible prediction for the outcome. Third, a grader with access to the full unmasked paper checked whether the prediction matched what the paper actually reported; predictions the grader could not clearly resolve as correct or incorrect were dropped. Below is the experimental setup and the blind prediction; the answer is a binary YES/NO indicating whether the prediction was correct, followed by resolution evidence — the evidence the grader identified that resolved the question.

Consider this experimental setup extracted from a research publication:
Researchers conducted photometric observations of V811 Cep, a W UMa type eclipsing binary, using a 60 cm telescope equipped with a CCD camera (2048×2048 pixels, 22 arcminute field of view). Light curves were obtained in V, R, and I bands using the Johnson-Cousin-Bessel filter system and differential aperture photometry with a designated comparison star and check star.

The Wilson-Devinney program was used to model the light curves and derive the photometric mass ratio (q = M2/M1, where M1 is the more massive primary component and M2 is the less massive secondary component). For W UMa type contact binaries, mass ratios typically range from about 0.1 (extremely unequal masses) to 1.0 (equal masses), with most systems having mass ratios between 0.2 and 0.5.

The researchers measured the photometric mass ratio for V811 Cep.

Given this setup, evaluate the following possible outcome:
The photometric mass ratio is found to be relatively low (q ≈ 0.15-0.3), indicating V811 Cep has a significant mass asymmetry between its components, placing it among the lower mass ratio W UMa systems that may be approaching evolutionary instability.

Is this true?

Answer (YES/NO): YES